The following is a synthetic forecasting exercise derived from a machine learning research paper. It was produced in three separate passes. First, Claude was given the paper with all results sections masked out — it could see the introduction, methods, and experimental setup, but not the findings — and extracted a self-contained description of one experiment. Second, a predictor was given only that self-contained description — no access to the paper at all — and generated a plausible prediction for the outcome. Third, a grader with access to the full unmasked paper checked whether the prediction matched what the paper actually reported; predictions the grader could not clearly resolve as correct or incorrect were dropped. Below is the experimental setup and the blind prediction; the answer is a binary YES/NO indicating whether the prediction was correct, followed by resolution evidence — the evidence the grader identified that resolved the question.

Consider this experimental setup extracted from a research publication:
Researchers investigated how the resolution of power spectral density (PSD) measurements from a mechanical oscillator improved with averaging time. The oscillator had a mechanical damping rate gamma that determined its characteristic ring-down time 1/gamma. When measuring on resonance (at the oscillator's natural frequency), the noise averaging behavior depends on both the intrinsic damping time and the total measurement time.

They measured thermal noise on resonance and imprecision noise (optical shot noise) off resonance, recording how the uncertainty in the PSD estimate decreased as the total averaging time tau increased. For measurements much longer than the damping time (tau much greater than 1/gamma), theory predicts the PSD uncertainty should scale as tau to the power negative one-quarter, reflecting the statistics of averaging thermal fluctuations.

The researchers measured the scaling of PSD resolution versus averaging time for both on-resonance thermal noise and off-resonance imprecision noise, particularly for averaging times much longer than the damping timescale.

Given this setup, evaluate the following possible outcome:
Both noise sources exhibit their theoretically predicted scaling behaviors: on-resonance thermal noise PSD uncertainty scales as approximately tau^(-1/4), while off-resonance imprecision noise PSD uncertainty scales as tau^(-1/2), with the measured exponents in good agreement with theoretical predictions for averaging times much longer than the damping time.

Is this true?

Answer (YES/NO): NO